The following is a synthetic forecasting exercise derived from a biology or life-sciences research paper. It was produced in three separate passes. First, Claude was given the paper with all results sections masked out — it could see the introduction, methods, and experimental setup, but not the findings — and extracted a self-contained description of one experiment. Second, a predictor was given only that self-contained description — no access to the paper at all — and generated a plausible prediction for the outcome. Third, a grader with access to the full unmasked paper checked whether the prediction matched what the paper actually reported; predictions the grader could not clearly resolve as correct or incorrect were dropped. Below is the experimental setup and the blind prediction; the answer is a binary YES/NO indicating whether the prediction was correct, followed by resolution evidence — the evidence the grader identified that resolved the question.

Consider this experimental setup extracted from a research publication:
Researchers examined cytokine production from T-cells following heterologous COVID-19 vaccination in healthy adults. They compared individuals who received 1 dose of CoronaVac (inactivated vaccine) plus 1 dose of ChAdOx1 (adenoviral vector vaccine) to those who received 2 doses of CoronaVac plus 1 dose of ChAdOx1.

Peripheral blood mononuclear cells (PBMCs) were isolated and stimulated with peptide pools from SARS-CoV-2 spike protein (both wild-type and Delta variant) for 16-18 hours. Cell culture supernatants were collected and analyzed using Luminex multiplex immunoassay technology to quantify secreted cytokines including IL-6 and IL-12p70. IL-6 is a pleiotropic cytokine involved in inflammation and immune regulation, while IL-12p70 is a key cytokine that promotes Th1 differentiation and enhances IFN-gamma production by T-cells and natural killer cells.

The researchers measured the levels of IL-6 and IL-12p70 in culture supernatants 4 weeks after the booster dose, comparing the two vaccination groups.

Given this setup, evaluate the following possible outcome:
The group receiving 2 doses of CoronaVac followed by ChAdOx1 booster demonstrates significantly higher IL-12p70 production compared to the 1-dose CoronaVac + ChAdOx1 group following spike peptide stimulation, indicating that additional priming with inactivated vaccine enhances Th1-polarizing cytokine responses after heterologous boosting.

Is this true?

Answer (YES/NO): NO